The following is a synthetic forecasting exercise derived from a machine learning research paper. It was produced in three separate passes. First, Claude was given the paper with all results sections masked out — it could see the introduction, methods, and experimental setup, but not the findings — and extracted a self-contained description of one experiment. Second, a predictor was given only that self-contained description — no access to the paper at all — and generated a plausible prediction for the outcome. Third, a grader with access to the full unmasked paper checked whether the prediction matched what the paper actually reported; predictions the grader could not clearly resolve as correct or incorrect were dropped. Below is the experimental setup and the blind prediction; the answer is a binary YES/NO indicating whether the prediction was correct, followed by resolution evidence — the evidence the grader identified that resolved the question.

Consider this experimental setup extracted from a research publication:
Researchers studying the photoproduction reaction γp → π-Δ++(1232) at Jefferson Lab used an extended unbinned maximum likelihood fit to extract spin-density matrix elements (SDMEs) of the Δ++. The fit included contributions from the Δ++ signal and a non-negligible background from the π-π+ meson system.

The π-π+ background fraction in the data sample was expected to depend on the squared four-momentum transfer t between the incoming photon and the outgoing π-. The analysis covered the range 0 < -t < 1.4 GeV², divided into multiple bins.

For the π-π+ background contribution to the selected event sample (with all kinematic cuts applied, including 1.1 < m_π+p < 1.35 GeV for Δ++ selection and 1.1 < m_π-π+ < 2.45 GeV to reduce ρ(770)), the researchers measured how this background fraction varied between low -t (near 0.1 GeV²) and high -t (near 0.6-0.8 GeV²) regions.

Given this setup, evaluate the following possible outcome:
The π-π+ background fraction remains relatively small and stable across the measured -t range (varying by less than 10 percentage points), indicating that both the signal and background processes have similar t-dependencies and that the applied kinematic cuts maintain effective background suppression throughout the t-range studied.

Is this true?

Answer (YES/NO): NO